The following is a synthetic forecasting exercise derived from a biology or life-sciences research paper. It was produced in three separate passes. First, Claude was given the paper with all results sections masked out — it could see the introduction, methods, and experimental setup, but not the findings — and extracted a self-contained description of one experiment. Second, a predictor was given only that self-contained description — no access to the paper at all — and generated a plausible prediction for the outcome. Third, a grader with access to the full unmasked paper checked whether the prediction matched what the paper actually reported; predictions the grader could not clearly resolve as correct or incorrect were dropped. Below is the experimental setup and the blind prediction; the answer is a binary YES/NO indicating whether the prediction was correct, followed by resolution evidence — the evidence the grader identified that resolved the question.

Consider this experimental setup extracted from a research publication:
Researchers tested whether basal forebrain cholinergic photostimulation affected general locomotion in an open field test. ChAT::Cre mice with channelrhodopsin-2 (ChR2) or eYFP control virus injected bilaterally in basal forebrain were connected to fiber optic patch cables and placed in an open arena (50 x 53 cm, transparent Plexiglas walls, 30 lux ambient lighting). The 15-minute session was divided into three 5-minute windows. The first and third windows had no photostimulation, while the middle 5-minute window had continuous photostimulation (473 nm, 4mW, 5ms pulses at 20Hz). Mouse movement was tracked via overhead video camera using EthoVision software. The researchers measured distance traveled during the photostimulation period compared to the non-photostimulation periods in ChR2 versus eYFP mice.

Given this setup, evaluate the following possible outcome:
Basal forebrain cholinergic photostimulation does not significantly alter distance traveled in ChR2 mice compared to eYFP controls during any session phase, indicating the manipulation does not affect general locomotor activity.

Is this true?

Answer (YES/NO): YES